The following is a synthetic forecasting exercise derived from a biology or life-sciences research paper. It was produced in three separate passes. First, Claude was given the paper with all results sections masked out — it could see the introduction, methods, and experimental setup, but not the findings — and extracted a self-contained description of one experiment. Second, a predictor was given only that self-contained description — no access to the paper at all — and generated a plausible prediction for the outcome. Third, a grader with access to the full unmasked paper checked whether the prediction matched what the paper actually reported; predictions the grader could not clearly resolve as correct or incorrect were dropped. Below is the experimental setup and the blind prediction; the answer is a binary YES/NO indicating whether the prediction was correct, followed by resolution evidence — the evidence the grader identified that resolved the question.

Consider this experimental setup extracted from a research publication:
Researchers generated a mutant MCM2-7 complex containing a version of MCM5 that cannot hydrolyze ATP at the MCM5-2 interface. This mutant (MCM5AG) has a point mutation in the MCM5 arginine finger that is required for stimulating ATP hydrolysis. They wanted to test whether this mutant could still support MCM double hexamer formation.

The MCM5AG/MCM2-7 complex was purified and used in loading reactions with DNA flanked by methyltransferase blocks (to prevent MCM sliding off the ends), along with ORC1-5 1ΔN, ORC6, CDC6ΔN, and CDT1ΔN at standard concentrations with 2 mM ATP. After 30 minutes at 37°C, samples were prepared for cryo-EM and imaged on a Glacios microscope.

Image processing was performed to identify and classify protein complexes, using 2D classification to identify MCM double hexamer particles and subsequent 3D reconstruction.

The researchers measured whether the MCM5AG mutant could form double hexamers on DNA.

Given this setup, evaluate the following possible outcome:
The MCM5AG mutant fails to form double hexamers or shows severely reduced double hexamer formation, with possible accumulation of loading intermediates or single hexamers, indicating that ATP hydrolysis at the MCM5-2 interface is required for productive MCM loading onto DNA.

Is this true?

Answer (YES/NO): NO